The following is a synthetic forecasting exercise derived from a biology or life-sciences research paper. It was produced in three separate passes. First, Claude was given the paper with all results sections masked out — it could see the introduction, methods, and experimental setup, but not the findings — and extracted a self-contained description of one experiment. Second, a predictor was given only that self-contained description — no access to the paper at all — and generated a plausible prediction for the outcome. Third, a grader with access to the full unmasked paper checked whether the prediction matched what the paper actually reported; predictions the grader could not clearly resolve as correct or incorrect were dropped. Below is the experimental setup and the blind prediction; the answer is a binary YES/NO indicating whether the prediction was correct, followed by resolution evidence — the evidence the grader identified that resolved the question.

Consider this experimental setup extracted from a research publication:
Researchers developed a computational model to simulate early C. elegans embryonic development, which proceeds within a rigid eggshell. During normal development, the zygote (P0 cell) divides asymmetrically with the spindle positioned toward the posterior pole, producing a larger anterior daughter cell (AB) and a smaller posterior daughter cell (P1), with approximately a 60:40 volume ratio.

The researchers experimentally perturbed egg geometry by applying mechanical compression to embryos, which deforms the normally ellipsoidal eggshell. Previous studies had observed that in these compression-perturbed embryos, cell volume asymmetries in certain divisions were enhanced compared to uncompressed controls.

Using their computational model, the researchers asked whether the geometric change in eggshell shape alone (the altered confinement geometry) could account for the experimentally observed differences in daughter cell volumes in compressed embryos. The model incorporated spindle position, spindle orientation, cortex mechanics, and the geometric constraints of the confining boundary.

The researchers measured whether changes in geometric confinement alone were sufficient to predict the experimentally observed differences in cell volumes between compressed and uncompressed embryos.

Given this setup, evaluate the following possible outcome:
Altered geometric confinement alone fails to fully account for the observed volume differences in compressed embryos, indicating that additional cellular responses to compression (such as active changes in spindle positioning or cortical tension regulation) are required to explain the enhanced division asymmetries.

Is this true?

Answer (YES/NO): YES